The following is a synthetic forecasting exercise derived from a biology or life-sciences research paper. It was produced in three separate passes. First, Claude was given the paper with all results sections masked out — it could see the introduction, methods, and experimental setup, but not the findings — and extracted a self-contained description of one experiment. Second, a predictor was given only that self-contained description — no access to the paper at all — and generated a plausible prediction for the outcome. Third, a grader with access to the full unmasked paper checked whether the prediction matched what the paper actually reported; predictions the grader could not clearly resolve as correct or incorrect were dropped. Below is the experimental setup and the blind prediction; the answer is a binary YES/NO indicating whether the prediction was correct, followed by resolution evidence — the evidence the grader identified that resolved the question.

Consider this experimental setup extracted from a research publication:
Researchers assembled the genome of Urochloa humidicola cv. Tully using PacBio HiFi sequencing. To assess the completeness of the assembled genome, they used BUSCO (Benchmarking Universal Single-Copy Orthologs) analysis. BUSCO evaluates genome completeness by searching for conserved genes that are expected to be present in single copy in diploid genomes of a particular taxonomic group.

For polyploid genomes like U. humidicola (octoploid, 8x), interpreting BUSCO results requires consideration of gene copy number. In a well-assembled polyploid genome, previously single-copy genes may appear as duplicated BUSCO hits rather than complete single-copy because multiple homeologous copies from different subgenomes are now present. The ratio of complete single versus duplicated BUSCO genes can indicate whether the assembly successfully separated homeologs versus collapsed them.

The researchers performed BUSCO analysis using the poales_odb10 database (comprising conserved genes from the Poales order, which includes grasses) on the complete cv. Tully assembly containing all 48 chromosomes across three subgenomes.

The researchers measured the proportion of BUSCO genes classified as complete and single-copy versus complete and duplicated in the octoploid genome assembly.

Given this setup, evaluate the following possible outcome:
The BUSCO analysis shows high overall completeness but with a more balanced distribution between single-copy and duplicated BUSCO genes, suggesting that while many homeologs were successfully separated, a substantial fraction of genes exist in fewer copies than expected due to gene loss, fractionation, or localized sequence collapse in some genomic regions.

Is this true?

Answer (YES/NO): NO